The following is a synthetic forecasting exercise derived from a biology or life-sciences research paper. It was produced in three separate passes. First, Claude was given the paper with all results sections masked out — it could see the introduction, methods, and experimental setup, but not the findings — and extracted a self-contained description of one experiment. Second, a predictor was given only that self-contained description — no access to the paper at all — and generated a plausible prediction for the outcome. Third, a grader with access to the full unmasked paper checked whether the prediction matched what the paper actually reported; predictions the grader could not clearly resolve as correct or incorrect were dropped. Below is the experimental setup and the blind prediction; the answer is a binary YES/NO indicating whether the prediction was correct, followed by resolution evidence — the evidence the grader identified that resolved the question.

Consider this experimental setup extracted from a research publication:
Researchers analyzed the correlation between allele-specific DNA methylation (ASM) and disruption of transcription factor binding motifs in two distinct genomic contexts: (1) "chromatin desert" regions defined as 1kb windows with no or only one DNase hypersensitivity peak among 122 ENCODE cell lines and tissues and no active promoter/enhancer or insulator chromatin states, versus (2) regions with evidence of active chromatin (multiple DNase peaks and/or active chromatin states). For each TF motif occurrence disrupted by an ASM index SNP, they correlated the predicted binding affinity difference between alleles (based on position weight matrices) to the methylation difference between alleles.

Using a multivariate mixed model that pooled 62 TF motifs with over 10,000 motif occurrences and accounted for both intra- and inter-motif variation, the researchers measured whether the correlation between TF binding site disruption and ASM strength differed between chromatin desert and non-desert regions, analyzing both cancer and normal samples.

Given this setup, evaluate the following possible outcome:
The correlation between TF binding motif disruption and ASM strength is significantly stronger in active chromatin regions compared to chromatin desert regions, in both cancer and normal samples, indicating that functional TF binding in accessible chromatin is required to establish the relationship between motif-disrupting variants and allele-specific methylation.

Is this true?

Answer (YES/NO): NO